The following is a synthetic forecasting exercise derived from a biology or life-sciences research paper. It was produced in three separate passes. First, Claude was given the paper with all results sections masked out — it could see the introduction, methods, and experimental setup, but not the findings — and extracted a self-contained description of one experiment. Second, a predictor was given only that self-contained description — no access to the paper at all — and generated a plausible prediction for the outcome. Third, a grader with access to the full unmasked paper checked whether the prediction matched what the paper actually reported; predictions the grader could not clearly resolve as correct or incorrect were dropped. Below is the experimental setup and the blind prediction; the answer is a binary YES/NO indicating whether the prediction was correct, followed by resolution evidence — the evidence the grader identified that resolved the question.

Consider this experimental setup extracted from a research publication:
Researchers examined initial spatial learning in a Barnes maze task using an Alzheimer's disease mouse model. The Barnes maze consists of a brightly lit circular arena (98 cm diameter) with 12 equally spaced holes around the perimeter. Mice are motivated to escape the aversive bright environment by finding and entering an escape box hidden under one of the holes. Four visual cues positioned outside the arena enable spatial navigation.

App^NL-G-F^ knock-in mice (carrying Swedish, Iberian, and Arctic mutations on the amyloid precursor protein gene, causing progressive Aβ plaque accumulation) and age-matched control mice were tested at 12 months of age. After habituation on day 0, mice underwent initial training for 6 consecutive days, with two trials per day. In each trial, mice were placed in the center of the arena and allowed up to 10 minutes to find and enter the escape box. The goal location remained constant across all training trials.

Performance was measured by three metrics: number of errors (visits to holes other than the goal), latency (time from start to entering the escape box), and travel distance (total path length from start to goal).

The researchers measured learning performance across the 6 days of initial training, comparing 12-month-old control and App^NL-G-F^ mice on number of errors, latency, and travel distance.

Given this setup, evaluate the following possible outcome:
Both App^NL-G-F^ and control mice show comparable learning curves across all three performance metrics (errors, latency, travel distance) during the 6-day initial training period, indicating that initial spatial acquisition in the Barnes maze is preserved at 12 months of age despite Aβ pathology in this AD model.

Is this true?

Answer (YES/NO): NO